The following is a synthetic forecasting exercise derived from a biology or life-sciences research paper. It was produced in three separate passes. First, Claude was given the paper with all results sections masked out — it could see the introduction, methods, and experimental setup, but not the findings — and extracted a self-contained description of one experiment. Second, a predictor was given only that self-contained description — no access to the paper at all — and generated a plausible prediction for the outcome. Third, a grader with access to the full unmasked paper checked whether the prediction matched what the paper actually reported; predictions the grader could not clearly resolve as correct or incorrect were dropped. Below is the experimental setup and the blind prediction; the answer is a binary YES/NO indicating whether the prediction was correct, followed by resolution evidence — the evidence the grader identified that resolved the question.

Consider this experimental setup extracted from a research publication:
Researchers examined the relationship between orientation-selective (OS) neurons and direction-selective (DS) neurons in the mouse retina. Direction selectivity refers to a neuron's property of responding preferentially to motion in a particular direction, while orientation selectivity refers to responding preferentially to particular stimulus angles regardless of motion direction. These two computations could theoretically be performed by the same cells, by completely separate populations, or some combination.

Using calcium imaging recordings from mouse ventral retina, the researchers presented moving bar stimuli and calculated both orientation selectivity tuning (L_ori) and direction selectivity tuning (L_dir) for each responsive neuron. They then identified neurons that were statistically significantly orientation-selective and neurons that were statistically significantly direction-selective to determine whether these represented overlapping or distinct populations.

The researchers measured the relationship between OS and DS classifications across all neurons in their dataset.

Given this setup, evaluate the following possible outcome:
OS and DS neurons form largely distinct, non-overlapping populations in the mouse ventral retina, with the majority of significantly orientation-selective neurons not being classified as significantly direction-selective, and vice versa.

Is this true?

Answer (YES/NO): YES